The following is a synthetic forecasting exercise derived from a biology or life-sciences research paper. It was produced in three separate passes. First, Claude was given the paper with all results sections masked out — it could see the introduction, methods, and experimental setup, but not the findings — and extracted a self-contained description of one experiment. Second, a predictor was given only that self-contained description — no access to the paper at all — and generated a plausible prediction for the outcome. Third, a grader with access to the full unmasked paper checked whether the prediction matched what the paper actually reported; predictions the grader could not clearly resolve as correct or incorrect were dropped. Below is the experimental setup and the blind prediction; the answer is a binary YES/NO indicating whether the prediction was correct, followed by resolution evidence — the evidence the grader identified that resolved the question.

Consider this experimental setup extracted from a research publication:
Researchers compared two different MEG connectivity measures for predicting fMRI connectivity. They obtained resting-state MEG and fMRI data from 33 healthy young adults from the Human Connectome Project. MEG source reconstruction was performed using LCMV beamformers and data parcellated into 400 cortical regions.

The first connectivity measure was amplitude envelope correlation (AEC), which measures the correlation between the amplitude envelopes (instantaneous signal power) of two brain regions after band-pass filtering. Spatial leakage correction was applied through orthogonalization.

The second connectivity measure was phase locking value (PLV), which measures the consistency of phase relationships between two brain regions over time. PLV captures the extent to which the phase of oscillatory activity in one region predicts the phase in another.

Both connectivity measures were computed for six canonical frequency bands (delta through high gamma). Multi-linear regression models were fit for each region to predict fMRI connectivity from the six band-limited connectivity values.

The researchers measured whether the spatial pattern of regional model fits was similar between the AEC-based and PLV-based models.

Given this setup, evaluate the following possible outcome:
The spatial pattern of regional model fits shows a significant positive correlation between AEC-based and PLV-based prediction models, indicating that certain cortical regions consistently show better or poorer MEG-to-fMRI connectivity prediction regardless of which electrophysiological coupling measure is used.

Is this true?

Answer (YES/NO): YES